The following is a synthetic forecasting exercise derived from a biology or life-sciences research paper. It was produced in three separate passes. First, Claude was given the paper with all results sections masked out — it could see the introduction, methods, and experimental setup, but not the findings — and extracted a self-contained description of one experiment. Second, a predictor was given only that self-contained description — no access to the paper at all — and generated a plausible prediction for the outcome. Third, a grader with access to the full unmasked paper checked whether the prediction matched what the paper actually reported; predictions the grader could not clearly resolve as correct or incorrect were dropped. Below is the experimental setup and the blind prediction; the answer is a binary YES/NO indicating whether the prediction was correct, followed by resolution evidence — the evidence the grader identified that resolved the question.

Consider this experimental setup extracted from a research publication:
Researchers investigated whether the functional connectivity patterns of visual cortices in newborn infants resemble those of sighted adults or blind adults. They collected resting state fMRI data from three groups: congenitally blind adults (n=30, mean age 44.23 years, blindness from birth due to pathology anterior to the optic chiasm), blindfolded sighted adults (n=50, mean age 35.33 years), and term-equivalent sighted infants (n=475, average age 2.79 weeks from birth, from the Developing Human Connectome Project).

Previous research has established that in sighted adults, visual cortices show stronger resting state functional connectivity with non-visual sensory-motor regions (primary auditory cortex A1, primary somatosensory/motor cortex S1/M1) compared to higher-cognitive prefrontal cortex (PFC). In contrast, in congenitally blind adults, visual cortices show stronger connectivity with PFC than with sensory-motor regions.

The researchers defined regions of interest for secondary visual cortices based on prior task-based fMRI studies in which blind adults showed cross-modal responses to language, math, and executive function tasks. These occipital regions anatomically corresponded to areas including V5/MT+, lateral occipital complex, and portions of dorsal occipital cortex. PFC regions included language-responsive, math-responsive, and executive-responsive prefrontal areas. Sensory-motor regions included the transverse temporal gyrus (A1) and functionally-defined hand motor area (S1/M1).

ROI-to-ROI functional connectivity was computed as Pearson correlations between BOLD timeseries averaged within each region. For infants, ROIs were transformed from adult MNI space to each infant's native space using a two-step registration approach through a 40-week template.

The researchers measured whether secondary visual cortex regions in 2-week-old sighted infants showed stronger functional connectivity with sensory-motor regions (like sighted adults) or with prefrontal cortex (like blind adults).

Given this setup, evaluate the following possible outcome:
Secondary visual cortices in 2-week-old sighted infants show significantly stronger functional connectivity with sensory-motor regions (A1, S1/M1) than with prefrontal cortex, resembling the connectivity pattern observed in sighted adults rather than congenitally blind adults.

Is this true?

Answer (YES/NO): NO